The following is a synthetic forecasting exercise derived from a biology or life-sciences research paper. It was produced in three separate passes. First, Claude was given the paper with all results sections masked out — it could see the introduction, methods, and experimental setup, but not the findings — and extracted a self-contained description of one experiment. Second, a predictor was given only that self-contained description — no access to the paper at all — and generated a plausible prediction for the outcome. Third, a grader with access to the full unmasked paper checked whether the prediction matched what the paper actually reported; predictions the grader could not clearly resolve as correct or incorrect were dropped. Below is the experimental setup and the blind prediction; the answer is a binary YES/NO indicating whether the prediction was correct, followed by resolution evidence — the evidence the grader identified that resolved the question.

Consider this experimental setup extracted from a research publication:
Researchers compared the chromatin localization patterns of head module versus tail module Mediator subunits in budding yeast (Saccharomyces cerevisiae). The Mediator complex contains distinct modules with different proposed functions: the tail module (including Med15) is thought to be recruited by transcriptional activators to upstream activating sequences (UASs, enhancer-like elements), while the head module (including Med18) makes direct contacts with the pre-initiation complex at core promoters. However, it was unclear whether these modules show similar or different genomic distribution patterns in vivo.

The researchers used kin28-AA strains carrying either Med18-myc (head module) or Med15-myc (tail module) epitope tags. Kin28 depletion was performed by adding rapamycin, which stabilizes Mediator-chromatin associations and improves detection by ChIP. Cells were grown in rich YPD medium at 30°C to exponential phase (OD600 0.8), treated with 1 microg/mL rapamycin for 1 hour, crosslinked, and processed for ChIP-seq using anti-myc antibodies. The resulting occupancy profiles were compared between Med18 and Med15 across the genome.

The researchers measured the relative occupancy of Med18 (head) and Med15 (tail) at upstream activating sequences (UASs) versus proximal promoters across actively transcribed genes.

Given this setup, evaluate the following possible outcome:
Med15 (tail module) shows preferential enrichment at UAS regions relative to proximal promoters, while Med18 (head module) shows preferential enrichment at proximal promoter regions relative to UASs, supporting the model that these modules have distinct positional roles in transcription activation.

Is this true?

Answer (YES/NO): YES